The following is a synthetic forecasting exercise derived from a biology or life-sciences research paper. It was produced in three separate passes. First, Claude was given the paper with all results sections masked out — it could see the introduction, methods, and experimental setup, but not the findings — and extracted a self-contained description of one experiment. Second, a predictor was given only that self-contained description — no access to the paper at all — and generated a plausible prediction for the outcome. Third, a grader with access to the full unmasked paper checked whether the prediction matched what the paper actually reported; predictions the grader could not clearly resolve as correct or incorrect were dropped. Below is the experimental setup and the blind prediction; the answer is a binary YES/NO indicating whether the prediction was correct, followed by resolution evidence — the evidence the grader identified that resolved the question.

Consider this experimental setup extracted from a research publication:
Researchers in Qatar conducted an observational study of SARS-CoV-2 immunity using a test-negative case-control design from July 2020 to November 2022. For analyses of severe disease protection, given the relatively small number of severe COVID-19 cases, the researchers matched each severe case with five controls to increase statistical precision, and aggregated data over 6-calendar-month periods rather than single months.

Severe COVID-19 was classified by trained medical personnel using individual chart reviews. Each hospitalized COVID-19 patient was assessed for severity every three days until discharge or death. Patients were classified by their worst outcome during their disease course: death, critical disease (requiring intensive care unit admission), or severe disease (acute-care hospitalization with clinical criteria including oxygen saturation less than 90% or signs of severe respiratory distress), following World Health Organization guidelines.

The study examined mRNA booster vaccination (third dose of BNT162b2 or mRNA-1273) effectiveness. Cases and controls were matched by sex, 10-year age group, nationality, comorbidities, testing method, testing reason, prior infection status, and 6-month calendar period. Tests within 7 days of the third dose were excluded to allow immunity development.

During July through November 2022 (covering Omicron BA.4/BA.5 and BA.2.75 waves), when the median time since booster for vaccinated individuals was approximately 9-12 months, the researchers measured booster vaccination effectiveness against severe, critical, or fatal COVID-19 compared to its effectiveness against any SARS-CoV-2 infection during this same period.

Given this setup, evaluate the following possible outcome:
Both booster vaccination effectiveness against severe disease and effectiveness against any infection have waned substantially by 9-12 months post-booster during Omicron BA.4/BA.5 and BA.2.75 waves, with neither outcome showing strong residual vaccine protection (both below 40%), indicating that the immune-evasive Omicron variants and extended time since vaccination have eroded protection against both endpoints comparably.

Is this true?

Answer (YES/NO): NO